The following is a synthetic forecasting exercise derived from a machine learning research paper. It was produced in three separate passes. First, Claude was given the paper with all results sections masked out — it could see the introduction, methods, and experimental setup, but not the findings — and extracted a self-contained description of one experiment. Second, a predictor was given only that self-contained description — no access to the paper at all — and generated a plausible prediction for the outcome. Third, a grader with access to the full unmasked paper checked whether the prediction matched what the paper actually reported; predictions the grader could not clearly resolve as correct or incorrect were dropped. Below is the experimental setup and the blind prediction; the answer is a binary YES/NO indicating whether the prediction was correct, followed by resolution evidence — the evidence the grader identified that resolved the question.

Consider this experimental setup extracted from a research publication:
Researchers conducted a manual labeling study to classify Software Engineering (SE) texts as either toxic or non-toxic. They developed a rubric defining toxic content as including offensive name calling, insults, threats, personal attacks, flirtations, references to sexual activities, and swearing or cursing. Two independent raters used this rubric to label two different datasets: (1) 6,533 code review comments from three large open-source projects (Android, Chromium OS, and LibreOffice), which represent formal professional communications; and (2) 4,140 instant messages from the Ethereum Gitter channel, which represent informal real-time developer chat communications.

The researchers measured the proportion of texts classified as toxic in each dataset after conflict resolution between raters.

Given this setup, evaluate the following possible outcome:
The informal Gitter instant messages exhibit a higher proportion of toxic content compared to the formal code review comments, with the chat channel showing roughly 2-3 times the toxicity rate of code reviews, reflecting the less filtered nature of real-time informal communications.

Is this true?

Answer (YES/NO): NO